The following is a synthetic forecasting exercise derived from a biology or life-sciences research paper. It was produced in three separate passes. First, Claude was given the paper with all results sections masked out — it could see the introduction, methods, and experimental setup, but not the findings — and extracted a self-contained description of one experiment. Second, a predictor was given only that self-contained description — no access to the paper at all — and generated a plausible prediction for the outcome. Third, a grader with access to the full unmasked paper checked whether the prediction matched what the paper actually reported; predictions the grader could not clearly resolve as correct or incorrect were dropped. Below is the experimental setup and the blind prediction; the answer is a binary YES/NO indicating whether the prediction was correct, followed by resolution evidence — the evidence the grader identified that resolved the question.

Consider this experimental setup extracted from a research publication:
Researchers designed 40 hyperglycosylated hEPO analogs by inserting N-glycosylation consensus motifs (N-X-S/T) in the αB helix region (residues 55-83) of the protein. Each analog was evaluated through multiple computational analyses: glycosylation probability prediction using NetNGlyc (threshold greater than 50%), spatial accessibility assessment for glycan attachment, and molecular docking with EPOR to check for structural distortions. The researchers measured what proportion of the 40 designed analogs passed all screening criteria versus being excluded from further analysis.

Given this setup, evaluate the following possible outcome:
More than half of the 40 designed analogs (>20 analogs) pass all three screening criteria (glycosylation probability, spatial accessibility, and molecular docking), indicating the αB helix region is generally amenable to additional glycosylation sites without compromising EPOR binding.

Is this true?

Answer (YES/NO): NO